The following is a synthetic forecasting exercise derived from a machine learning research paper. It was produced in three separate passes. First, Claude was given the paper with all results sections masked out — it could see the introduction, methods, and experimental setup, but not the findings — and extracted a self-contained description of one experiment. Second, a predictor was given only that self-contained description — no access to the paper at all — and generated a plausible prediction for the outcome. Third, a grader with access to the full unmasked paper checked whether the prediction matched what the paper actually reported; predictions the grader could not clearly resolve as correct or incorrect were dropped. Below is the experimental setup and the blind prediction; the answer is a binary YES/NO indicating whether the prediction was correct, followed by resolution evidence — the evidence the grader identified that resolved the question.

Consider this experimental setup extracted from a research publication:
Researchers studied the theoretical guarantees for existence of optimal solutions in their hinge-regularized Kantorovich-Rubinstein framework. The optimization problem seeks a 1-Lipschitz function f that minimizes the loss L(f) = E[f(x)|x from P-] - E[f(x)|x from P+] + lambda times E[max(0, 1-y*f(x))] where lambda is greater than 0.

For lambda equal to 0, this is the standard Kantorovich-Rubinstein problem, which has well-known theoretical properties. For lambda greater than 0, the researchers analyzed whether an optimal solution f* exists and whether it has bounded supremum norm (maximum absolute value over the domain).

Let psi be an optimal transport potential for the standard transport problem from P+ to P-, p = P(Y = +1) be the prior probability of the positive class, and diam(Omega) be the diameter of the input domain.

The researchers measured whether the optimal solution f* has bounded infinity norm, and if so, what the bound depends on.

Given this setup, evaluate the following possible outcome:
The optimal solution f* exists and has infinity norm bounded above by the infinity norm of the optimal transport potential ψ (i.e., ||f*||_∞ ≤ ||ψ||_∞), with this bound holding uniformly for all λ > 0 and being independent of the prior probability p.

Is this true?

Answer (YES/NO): NO